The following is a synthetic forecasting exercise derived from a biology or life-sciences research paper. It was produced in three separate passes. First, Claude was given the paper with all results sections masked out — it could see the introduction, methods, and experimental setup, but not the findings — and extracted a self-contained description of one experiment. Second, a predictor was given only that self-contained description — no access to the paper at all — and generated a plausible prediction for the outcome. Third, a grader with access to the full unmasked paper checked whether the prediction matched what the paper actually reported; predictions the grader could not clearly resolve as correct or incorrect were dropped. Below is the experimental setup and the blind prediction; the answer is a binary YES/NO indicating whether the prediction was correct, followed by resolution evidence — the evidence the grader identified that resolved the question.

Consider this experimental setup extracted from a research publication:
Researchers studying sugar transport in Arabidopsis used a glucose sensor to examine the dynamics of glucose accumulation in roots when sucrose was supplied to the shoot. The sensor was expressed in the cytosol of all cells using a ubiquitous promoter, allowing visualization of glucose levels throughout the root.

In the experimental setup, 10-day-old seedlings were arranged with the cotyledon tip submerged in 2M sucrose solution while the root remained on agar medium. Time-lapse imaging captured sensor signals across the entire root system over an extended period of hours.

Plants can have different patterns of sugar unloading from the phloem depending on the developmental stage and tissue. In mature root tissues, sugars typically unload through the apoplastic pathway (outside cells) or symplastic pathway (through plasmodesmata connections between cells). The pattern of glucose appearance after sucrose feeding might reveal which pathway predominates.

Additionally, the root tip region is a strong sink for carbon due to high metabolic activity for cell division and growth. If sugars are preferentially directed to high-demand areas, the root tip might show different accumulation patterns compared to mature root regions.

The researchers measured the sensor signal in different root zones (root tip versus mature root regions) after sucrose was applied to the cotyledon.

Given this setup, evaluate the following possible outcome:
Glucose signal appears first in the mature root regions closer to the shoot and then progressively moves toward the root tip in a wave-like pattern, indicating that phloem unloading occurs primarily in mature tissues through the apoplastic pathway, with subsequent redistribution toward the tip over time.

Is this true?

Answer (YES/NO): NO